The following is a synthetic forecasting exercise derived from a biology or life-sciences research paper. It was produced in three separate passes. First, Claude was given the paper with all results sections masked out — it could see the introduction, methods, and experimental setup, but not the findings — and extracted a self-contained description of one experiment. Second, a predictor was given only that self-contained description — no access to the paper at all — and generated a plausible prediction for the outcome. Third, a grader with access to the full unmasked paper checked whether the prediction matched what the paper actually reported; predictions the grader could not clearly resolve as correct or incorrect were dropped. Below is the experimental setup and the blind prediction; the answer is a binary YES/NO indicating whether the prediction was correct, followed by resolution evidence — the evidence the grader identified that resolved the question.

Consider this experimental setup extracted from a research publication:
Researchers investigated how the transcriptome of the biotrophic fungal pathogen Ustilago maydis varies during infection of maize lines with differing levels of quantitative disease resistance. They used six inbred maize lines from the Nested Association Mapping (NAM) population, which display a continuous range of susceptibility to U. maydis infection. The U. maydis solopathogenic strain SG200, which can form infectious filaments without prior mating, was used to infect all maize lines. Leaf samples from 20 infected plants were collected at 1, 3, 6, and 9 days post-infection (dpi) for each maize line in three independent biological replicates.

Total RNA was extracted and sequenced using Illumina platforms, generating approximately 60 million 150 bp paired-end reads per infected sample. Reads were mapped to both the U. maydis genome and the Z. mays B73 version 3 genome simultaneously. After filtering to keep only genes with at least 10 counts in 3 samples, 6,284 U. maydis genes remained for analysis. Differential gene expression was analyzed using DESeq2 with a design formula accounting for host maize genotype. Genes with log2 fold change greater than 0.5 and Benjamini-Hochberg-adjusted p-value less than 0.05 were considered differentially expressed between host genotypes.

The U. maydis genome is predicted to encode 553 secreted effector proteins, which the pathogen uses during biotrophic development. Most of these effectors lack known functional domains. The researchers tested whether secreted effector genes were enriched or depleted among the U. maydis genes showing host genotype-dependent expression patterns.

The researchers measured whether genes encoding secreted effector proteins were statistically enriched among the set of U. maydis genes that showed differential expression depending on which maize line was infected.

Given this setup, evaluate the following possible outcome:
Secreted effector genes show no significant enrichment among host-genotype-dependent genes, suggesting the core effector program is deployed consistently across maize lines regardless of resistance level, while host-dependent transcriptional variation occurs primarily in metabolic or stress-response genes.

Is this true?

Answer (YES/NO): NO